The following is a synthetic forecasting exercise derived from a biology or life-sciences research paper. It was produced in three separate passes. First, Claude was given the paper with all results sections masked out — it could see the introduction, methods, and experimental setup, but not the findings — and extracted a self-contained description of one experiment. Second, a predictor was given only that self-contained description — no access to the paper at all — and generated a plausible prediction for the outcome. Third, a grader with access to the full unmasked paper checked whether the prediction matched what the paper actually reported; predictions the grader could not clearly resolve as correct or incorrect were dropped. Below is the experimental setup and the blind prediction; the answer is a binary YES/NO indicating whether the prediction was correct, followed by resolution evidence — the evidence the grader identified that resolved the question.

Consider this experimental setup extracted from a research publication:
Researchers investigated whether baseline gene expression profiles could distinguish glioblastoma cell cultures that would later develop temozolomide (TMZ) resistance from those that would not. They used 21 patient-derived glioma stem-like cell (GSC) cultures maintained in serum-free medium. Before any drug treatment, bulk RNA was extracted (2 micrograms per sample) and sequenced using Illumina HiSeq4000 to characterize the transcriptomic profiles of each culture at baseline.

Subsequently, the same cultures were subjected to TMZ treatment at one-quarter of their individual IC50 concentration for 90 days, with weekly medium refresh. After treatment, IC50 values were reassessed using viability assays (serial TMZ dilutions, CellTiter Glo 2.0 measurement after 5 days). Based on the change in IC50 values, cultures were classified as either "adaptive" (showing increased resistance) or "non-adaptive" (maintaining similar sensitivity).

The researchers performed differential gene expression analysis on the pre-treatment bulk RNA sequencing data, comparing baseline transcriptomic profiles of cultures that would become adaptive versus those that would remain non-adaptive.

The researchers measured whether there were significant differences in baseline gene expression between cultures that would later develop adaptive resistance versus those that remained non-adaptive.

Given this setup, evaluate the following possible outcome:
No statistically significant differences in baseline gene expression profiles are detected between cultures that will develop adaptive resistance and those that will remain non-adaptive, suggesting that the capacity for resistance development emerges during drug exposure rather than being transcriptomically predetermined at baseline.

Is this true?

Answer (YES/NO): NO